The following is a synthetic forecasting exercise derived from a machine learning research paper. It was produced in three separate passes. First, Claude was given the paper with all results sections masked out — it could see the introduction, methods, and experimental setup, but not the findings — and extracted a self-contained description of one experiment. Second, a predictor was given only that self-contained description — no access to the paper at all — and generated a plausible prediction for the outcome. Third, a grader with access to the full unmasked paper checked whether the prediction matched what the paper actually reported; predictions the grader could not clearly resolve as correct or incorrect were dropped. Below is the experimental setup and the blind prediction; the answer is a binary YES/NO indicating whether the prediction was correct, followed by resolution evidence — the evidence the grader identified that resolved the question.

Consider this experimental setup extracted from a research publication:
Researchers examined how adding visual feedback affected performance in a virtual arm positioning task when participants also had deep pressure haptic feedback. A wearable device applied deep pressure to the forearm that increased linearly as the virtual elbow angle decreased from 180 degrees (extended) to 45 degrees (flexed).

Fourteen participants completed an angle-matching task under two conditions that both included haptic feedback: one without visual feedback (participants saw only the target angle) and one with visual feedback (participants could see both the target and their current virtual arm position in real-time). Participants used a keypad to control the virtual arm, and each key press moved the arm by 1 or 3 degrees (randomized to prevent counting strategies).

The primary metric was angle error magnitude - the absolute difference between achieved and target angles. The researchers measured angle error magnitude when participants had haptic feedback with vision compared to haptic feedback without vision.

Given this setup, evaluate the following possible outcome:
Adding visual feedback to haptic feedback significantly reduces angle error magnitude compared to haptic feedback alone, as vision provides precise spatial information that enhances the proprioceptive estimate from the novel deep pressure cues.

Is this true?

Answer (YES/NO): YES